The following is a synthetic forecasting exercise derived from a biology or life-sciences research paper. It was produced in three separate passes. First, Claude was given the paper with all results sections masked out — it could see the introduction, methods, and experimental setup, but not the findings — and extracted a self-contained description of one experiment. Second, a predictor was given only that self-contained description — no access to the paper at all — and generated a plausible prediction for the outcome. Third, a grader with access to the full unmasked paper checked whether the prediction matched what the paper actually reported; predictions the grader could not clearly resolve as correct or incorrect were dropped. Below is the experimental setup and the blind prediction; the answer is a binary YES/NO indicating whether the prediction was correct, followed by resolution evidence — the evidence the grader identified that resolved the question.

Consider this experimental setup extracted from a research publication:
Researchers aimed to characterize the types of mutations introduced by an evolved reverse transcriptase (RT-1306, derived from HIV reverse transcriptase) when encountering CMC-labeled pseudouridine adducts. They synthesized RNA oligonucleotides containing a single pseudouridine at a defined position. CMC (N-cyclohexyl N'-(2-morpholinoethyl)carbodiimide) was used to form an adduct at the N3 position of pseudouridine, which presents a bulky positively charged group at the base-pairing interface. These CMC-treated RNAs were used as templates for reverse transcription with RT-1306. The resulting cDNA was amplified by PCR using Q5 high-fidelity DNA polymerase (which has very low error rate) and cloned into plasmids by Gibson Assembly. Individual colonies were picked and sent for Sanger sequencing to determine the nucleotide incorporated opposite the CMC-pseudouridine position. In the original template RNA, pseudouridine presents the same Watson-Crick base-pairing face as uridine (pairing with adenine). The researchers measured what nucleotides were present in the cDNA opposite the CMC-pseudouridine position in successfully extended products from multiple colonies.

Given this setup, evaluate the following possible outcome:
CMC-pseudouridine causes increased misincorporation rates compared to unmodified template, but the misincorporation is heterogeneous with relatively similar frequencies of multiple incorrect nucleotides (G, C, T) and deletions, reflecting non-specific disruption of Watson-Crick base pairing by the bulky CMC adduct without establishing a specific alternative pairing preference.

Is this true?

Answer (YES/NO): NO